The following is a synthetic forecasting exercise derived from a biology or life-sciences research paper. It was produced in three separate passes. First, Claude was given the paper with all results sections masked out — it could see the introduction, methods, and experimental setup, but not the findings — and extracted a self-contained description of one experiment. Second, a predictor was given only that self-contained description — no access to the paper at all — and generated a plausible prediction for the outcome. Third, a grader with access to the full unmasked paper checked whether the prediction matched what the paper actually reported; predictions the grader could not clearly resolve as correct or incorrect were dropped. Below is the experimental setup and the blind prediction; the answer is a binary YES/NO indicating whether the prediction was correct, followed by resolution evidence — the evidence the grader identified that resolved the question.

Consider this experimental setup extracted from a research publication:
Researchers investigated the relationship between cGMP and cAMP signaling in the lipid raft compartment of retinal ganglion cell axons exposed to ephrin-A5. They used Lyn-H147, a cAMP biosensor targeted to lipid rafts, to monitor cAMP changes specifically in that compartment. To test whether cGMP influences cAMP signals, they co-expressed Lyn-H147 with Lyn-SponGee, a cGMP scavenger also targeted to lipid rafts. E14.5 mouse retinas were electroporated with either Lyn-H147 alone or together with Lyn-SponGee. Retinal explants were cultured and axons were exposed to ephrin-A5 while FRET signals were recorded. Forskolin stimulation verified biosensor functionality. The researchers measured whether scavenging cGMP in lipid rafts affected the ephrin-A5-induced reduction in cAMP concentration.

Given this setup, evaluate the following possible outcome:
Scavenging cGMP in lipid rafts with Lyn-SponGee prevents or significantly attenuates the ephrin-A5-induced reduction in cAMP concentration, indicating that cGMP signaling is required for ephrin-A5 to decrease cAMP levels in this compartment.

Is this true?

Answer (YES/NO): NO